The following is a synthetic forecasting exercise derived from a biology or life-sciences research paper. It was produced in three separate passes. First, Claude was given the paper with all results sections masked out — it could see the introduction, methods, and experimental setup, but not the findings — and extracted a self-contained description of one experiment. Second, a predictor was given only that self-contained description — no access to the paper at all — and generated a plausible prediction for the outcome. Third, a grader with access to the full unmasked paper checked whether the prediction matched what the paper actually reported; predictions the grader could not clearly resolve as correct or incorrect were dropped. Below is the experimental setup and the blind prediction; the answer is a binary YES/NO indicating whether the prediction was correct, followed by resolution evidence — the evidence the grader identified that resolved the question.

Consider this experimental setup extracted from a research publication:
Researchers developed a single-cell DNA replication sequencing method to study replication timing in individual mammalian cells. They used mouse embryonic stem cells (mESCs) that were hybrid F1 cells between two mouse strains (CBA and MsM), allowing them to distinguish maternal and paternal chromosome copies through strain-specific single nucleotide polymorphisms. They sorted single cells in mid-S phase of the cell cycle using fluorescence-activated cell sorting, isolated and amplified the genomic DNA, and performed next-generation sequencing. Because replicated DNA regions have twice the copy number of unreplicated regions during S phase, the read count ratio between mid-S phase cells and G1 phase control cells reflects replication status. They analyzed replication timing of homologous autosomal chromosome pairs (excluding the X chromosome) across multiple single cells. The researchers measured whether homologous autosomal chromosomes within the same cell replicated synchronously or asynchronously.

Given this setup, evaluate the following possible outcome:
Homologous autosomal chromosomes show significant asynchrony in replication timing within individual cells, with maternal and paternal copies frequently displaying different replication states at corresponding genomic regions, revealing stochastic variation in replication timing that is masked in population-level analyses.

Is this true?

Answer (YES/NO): NO